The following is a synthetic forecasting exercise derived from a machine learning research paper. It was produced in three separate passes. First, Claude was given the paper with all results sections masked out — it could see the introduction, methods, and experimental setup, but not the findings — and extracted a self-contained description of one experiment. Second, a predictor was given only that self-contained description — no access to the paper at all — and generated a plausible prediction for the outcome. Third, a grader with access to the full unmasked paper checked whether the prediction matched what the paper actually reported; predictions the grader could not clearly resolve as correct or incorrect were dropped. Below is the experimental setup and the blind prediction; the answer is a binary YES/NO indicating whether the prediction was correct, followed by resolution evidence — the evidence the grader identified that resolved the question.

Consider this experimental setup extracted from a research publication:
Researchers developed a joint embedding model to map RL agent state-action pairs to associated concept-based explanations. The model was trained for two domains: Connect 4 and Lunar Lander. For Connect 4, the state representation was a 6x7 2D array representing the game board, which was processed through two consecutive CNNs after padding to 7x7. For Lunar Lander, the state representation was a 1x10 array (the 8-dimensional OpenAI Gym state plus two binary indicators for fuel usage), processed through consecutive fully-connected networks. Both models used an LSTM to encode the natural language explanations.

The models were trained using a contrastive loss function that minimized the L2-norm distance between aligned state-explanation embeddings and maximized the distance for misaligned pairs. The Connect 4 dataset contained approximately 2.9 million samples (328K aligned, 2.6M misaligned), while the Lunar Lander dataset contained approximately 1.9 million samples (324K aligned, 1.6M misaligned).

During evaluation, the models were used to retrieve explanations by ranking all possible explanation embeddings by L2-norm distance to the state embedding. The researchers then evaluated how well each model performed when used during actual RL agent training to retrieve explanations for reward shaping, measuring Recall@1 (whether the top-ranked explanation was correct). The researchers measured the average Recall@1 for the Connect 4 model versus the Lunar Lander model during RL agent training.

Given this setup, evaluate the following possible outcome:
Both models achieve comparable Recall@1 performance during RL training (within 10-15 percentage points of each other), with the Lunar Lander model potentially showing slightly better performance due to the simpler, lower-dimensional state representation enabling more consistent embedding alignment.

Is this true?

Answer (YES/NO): NO